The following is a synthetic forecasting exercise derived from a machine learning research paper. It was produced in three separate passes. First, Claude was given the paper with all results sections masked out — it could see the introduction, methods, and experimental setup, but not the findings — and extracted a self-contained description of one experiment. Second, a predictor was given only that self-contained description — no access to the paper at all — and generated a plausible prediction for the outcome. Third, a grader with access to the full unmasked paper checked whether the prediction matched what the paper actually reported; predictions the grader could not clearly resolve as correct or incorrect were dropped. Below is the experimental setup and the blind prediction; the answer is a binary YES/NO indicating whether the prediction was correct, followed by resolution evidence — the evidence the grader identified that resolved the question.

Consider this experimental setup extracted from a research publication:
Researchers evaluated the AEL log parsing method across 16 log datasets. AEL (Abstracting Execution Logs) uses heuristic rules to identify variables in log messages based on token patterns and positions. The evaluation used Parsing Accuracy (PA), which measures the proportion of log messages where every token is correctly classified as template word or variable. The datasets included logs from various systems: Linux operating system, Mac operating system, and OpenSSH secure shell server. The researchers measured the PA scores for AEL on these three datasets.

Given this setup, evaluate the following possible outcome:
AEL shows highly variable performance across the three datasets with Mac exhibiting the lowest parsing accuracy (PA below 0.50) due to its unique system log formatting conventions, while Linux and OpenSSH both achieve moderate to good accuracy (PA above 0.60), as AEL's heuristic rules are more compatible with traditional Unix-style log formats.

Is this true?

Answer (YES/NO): NO